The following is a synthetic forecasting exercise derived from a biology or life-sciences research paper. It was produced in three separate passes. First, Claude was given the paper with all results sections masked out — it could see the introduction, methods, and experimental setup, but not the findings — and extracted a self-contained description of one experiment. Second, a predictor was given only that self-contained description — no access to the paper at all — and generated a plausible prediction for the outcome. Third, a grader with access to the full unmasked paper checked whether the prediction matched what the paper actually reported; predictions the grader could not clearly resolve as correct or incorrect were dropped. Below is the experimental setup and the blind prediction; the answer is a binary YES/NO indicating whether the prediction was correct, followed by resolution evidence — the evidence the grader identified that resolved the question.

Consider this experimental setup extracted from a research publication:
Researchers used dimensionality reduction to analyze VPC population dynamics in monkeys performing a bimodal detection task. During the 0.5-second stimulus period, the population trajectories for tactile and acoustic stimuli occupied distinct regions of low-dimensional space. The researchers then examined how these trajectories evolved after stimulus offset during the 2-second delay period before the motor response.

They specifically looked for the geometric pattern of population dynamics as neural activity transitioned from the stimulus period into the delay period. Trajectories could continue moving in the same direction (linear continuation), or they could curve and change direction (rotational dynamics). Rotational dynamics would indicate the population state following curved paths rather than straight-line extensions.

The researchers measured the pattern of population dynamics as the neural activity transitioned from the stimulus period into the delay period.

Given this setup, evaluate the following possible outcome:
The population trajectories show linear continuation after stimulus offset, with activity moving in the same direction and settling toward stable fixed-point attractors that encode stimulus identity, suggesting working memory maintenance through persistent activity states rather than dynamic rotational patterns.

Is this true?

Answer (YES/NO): NO